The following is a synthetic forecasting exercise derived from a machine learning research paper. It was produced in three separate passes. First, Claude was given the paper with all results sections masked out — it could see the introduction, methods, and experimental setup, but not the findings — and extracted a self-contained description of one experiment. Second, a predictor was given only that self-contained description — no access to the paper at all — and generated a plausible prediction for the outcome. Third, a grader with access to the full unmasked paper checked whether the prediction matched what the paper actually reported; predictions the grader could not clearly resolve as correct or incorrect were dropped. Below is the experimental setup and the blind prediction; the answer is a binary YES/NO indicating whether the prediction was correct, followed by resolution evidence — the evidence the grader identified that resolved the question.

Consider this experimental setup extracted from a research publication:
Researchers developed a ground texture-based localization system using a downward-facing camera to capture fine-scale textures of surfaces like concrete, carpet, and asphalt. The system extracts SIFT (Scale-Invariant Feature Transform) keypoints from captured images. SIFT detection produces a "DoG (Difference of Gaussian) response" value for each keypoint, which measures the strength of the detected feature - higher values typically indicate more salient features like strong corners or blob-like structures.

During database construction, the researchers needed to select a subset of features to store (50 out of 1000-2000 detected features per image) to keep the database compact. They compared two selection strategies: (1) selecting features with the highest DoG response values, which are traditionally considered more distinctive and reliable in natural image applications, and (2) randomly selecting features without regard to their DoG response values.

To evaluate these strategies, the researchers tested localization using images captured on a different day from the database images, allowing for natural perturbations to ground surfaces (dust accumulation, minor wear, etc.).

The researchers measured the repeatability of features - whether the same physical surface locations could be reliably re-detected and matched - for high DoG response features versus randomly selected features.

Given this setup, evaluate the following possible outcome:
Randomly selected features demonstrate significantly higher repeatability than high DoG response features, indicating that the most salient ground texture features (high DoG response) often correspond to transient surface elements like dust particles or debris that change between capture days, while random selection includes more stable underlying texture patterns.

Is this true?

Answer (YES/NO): NO